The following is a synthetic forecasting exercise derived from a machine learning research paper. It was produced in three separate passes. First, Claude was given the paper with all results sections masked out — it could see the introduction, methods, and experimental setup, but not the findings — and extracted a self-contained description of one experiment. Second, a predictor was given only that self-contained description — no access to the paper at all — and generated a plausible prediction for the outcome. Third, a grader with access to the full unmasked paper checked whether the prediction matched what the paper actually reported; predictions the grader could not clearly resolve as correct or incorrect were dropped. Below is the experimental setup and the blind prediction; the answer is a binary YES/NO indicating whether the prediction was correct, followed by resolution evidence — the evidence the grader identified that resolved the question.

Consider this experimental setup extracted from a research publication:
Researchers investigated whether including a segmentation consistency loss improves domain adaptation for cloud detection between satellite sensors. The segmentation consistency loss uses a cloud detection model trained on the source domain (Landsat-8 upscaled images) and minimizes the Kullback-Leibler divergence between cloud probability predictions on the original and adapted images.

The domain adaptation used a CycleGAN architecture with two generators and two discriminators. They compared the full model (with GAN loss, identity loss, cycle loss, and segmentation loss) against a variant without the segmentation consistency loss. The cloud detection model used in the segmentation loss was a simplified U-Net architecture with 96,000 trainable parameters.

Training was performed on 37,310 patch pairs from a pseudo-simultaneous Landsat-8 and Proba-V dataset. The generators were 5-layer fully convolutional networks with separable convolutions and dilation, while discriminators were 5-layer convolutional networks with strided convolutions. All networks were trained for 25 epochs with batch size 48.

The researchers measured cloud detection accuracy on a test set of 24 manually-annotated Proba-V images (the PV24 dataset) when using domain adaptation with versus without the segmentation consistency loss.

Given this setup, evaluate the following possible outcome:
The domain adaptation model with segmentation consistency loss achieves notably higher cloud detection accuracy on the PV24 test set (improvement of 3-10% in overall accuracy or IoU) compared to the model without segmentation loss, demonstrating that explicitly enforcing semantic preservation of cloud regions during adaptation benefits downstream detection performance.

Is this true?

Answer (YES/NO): NO